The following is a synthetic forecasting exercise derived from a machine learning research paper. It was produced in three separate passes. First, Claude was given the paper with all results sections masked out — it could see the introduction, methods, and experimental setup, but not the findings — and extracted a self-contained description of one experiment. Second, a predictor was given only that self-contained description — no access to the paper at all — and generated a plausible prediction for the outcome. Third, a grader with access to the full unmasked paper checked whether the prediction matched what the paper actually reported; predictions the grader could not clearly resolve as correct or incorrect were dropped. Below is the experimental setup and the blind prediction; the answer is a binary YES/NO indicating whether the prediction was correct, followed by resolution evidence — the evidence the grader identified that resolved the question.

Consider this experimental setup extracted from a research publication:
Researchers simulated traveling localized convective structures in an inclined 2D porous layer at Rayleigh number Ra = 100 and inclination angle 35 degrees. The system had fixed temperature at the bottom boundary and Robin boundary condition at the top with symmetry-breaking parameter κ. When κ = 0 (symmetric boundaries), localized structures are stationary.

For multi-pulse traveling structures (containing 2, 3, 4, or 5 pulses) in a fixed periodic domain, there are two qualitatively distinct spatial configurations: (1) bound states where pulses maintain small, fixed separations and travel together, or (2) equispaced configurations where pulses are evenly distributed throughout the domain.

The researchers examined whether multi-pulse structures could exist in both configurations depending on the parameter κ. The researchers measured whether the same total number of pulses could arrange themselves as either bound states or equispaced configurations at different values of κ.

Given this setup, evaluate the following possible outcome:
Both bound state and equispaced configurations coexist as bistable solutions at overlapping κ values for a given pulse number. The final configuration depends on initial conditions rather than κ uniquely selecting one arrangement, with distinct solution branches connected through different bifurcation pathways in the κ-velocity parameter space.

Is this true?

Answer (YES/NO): NO